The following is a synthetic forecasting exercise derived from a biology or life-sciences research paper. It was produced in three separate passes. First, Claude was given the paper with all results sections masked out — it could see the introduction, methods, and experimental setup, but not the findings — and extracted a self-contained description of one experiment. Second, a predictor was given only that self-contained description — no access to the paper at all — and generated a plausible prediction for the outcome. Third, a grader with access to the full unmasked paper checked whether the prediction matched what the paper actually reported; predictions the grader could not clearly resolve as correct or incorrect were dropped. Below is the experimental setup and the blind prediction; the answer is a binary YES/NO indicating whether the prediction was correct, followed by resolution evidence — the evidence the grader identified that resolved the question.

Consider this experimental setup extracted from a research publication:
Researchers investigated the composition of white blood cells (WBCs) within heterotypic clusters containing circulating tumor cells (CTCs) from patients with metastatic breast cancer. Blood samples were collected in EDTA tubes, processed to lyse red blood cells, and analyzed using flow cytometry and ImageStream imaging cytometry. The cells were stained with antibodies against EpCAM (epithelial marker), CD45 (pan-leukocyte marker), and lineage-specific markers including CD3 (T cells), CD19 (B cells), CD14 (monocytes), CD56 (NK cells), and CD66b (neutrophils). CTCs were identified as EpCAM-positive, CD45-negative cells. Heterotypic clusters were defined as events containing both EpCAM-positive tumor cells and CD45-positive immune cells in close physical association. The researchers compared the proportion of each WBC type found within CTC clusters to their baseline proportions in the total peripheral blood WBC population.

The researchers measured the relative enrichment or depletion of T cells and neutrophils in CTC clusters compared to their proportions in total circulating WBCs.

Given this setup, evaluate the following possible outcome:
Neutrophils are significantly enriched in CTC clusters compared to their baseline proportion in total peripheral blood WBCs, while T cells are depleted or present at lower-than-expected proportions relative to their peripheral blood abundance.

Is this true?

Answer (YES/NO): NO